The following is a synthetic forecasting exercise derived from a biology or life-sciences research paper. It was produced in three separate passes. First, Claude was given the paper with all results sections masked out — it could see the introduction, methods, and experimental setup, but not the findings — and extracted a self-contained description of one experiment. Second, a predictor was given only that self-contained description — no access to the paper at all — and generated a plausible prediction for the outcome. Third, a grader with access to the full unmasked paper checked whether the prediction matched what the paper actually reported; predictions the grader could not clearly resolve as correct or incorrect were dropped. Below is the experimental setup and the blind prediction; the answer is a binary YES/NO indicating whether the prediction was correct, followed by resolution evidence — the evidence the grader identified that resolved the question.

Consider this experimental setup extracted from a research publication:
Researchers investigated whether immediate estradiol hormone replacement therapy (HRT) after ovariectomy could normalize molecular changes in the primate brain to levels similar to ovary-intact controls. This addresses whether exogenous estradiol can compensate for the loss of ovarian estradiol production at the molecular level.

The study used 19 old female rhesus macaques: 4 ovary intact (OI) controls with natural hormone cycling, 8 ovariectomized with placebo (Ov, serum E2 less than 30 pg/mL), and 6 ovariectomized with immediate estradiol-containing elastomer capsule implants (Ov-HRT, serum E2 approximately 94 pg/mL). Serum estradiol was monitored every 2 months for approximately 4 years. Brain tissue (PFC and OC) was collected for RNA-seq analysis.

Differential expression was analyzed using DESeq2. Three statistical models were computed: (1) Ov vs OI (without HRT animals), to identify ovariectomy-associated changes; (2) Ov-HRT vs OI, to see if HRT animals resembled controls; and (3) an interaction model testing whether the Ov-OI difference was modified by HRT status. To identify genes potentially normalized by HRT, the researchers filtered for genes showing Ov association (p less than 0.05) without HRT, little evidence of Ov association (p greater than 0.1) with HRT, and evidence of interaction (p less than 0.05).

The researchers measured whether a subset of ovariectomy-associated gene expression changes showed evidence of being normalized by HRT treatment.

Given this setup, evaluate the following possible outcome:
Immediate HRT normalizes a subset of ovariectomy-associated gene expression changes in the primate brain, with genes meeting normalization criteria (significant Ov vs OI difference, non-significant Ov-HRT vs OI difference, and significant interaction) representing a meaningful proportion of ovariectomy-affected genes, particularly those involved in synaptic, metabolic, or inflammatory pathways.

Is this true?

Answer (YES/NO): NO